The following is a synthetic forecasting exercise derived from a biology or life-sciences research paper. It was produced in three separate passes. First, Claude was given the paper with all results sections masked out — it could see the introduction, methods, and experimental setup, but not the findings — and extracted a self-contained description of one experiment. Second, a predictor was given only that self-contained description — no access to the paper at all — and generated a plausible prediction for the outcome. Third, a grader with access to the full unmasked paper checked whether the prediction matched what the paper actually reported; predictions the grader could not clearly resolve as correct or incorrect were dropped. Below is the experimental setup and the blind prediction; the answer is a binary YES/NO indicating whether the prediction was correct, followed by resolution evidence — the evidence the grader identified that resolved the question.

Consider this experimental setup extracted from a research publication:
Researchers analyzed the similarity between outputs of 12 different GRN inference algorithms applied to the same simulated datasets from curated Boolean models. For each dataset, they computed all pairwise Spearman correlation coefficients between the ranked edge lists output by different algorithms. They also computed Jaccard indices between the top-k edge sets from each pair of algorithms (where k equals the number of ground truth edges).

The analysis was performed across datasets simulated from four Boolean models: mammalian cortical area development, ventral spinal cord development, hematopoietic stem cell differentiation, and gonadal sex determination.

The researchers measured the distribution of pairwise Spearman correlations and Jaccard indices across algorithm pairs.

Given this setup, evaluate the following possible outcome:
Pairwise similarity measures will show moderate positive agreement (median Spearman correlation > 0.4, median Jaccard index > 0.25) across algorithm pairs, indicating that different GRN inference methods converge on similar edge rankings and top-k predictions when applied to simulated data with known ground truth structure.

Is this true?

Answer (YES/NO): NO